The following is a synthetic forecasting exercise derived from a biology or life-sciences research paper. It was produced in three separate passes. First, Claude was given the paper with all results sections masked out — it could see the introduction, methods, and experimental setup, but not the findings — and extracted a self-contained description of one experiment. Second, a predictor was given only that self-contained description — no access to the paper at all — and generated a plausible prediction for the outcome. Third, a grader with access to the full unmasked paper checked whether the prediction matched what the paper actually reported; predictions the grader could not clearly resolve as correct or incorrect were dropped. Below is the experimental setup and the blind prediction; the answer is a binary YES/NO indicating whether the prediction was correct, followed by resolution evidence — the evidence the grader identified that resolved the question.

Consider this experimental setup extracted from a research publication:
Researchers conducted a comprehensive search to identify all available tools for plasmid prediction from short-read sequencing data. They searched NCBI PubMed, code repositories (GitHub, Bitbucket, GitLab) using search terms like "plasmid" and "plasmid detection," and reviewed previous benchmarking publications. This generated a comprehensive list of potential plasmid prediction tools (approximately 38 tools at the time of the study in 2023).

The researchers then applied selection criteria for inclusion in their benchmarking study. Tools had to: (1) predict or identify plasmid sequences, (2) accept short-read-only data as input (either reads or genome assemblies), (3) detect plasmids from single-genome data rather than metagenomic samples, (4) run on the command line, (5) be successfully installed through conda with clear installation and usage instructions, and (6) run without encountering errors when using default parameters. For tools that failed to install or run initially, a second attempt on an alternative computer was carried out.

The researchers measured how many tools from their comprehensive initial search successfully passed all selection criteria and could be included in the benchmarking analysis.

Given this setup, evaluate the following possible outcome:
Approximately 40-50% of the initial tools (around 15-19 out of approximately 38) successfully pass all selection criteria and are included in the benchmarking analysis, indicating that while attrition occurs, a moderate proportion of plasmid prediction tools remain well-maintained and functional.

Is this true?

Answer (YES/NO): NO